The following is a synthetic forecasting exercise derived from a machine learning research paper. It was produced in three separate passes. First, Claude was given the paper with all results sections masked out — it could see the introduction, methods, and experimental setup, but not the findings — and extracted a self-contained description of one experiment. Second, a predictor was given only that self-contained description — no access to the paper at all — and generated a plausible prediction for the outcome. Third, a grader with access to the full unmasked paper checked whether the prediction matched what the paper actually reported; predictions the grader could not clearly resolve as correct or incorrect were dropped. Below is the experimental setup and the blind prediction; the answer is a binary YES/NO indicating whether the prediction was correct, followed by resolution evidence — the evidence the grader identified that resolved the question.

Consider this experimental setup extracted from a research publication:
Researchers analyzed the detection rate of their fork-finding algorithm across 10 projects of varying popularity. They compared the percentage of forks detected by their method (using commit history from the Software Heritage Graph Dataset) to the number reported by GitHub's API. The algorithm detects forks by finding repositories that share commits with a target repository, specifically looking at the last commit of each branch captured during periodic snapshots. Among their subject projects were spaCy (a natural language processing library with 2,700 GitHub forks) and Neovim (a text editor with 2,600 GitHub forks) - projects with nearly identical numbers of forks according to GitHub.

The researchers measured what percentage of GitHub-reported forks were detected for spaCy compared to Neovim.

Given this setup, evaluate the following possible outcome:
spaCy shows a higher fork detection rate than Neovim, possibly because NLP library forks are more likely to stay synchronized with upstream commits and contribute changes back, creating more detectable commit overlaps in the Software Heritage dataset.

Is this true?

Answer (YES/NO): NO